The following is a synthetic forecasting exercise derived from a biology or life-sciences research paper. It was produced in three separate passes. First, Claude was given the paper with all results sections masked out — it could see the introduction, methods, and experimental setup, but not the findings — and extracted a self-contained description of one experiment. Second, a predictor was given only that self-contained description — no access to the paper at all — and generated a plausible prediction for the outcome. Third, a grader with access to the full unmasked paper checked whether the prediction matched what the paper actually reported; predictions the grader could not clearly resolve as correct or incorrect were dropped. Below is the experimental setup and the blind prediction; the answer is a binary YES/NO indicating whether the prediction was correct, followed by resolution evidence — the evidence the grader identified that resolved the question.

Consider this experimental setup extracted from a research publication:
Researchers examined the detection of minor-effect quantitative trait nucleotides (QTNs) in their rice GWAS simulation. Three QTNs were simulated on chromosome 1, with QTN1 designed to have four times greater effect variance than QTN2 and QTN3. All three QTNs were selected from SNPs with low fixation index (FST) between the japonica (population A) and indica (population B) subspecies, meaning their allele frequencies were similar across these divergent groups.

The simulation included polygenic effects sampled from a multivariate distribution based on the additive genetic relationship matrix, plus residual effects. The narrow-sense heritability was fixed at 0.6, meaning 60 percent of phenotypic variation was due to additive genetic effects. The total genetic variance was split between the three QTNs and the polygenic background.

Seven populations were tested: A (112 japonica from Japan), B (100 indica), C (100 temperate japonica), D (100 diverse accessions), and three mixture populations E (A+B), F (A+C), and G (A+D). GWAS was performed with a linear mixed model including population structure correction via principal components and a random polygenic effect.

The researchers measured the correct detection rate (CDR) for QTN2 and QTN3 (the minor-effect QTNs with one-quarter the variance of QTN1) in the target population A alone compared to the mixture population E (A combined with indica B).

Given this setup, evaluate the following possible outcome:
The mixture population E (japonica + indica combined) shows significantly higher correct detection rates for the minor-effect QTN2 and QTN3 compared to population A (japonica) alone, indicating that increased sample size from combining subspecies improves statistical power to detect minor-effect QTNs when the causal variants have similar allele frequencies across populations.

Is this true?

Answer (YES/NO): YES